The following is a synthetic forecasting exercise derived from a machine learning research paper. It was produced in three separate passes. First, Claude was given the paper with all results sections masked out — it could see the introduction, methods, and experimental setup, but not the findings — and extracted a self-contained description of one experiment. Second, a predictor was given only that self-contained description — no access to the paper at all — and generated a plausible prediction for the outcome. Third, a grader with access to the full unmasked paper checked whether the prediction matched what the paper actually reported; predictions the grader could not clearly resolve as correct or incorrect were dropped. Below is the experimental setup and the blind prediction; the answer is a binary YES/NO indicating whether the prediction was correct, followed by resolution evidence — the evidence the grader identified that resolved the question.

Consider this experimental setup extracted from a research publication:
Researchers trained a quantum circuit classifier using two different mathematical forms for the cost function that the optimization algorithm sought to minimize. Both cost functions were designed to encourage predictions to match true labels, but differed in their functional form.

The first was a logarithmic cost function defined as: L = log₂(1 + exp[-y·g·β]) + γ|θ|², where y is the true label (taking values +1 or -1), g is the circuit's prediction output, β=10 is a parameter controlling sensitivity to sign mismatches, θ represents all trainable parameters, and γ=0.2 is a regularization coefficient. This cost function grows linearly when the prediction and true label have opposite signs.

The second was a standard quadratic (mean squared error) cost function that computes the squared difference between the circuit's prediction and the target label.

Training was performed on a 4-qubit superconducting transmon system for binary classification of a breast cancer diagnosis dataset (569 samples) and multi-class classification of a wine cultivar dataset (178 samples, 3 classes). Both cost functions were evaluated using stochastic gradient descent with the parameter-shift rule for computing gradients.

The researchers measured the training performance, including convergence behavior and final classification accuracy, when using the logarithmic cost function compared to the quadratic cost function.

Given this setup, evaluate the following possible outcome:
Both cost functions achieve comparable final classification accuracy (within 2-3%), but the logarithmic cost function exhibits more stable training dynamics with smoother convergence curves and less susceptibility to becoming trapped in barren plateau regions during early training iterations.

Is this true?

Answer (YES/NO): NO